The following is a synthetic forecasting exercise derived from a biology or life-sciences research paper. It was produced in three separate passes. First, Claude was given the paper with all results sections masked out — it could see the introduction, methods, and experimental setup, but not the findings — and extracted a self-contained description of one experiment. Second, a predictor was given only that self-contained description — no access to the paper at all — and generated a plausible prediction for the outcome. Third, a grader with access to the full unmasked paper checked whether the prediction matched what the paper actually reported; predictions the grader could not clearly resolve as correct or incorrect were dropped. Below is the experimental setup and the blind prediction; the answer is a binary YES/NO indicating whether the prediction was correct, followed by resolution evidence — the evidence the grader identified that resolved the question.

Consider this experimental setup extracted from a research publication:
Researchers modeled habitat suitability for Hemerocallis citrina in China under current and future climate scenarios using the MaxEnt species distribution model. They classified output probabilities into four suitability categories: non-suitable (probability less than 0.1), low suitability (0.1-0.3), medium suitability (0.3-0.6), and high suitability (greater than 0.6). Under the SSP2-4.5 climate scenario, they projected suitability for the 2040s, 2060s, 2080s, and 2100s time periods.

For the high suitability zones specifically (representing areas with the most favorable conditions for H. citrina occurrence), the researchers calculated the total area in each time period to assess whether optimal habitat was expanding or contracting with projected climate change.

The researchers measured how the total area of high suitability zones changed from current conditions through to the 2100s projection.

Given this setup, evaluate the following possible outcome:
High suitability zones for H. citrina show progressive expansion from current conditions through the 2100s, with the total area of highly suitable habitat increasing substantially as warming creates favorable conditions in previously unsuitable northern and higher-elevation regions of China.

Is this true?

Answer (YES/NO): NO